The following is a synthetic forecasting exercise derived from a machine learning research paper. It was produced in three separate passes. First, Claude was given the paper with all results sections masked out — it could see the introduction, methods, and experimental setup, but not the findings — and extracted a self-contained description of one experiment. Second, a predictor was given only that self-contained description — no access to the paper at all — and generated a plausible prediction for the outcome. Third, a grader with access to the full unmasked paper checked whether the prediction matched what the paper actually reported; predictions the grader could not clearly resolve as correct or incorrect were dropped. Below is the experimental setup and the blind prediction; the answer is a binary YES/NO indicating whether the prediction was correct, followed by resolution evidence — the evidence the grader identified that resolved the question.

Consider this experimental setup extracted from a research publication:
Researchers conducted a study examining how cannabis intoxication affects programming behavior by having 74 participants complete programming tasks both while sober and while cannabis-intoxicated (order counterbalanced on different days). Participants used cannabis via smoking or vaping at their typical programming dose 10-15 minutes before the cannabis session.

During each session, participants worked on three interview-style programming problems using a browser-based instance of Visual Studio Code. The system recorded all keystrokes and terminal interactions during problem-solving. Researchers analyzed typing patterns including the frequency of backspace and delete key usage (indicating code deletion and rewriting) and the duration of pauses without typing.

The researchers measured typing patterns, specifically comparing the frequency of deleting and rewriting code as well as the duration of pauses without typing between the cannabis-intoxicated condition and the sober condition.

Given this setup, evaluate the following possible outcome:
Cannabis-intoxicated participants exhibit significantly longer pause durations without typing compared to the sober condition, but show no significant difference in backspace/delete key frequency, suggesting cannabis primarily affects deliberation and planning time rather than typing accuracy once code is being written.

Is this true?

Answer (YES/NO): NO